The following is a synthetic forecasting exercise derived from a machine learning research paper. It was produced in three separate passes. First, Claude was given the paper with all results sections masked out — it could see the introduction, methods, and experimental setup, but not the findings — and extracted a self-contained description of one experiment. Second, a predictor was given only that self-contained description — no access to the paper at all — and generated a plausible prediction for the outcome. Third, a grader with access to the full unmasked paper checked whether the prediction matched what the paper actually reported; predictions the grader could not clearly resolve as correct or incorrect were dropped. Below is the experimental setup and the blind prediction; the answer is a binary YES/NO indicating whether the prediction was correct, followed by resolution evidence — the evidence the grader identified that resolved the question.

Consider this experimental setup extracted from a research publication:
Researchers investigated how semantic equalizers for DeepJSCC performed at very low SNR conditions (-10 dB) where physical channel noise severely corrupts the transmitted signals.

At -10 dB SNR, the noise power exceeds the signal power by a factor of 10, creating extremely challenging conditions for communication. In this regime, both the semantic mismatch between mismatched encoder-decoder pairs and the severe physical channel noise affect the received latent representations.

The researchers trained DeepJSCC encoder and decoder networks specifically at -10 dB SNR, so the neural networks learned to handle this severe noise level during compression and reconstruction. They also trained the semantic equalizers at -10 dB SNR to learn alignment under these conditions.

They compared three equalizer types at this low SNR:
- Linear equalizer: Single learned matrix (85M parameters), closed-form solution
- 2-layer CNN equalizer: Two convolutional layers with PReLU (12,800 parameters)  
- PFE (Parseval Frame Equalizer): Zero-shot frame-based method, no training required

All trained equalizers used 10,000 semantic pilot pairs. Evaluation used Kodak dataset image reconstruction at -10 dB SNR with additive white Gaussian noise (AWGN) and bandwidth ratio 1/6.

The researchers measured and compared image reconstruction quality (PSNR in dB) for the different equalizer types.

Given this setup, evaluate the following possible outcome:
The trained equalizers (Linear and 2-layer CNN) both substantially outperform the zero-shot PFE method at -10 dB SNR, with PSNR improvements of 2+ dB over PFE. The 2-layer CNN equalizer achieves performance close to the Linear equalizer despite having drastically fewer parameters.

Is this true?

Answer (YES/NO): NO